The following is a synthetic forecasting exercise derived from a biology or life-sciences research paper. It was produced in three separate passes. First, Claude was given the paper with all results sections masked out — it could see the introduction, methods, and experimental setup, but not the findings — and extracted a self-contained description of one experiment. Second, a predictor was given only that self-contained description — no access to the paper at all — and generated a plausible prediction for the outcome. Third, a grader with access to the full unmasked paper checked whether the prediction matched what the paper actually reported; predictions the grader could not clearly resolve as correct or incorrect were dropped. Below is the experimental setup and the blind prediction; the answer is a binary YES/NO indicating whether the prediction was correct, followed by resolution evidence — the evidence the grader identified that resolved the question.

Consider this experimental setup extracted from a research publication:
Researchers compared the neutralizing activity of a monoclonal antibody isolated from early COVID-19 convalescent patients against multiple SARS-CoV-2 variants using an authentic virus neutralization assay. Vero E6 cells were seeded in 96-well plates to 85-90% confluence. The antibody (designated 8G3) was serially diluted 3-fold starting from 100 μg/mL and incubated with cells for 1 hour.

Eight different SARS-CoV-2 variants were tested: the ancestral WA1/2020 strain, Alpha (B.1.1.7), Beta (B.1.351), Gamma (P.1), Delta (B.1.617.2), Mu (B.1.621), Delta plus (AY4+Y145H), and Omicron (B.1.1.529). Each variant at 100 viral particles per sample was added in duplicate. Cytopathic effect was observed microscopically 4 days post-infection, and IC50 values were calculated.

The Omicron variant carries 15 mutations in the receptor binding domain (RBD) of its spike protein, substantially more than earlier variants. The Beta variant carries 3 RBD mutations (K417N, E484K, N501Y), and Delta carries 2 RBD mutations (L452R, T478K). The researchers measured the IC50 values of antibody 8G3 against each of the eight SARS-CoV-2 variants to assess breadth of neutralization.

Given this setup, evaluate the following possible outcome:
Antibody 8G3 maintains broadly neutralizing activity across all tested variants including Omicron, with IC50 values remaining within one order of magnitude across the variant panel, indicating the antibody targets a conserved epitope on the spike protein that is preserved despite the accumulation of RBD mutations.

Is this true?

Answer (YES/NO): YES